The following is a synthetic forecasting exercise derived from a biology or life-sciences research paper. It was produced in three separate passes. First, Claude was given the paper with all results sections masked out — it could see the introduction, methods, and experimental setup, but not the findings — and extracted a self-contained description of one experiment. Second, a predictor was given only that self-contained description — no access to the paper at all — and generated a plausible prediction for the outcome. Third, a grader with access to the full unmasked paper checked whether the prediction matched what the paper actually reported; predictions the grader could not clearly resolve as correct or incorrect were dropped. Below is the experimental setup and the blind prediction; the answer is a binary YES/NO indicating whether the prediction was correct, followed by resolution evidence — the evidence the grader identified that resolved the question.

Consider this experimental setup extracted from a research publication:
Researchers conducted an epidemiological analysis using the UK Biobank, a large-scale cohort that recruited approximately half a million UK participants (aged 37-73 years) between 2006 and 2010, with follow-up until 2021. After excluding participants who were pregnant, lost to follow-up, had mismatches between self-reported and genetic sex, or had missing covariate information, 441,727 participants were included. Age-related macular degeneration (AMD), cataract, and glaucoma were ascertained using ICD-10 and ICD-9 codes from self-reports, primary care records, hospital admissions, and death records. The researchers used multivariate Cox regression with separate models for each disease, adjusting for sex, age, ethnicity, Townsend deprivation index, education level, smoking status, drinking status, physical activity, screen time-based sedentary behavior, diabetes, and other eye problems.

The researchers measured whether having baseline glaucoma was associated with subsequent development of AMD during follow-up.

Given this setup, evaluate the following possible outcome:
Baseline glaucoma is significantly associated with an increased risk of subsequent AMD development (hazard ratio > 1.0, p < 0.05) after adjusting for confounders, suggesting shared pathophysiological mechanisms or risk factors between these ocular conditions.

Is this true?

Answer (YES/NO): YES